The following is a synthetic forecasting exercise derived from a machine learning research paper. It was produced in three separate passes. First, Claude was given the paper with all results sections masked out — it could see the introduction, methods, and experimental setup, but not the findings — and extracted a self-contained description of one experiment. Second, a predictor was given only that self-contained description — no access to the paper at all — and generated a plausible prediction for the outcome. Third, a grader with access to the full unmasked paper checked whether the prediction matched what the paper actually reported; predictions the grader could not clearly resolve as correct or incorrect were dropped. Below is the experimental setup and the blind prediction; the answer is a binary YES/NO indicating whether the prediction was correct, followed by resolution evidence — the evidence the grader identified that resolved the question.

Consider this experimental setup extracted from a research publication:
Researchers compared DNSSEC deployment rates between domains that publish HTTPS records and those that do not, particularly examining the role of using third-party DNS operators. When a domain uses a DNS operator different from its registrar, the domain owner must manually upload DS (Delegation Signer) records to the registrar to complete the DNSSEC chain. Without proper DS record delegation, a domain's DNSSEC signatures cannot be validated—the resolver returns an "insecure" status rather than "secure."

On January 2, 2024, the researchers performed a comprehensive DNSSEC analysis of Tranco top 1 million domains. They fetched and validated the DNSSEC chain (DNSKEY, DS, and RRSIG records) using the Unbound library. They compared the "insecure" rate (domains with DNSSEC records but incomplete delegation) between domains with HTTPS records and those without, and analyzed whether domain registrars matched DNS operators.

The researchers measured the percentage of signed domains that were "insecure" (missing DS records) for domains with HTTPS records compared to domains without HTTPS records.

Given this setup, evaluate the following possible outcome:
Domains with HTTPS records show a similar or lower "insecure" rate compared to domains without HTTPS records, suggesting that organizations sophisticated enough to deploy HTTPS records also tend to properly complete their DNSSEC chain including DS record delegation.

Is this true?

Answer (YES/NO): NO